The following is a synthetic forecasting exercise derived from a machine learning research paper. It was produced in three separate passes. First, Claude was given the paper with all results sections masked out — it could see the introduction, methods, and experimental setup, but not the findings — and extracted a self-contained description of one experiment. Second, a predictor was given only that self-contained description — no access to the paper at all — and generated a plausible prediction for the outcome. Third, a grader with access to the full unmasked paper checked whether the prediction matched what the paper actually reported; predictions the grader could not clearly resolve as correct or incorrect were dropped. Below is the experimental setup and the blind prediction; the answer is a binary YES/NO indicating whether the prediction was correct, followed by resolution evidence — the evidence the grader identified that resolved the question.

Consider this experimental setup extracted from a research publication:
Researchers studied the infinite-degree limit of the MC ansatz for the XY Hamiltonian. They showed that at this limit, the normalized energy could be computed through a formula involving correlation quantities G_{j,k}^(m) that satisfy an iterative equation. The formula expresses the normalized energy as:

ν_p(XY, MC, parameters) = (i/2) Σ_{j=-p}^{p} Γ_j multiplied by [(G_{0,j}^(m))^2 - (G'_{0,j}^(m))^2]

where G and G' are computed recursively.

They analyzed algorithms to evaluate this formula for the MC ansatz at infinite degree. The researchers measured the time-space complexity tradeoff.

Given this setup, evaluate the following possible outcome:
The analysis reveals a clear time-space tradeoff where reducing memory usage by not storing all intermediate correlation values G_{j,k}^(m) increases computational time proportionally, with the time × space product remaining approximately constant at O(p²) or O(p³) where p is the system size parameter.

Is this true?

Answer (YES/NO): NO